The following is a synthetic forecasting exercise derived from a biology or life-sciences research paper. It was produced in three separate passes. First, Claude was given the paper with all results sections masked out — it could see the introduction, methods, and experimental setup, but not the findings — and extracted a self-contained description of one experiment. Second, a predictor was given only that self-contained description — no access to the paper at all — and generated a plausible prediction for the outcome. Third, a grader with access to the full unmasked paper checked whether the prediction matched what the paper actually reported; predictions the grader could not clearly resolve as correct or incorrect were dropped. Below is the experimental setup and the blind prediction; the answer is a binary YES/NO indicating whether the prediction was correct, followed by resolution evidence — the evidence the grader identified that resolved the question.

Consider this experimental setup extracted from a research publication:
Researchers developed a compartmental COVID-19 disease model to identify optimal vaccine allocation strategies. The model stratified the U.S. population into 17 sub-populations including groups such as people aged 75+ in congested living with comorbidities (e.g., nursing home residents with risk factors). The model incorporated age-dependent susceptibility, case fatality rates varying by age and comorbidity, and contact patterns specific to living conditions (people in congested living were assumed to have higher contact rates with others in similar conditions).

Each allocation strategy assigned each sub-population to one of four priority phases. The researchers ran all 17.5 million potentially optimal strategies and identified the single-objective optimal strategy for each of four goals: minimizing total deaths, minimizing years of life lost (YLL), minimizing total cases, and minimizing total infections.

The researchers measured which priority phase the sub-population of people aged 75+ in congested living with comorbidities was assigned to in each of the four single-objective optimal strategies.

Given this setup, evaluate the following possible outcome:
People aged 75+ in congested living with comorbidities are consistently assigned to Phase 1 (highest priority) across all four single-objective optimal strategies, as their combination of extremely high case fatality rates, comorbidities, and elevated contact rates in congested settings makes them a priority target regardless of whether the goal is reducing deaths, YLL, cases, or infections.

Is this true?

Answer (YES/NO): NO